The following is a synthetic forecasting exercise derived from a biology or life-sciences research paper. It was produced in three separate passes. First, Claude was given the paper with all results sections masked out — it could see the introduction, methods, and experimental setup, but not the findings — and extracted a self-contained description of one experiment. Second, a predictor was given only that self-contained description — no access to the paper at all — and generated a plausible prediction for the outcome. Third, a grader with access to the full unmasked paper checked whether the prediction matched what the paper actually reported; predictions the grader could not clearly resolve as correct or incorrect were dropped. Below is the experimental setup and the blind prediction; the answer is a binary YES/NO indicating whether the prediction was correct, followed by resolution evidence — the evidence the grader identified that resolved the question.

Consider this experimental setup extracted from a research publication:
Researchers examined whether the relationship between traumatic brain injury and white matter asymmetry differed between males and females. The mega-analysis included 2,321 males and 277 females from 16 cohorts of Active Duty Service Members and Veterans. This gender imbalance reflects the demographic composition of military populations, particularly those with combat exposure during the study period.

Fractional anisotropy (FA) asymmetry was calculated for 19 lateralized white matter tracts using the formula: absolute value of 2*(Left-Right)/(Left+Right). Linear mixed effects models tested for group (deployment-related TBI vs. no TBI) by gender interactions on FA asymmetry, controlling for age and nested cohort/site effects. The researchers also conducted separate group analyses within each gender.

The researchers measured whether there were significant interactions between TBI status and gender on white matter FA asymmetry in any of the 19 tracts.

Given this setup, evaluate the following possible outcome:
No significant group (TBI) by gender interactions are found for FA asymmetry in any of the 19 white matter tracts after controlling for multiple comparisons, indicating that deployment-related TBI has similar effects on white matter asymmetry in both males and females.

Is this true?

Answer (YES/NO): NO